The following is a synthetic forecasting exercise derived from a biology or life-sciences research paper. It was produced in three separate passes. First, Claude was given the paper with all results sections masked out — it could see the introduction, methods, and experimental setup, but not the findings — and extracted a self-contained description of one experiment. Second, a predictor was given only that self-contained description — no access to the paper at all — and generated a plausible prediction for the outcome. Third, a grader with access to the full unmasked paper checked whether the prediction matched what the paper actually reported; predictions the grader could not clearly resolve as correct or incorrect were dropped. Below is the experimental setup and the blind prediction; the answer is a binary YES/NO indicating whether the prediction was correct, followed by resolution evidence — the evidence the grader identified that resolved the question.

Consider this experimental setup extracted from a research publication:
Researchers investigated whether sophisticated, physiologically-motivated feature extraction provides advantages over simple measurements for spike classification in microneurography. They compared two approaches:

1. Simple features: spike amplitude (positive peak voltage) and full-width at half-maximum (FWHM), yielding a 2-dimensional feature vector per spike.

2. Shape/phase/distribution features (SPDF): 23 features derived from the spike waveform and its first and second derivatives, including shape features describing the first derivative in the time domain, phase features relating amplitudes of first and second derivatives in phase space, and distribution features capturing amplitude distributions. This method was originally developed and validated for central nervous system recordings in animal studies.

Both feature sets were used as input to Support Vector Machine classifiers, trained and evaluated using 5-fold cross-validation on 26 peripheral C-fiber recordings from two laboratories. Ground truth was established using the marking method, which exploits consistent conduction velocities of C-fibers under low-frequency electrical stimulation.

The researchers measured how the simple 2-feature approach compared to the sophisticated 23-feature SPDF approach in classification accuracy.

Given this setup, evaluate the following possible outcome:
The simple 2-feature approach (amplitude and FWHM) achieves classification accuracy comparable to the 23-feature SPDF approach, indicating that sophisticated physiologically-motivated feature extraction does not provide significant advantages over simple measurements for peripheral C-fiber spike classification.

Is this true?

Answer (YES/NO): YES